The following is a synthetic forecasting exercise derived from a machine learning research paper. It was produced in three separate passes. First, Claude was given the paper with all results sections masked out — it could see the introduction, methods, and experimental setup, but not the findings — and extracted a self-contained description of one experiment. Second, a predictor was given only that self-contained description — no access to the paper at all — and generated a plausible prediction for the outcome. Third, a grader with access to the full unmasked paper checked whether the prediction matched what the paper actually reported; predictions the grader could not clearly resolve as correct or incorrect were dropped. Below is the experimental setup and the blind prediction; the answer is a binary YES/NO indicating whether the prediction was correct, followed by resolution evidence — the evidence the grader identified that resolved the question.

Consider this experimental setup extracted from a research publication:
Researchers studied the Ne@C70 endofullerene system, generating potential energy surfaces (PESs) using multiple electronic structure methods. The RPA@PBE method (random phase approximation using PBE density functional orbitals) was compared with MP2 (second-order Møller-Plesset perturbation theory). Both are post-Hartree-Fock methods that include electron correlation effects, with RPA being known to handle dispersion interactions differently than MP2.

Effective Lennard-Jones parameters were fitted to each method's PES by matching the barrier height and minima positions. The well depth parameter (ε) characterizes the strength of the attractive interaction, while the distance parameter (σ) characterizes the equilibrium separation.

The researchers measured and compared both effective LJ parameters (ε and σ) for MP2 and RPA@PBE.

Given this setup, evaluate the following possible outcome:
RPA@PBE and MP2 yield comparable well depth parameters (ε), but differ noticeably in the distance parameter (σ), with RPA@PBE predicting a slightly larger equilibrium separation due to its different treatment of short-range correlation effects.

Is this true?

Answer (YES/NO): NO